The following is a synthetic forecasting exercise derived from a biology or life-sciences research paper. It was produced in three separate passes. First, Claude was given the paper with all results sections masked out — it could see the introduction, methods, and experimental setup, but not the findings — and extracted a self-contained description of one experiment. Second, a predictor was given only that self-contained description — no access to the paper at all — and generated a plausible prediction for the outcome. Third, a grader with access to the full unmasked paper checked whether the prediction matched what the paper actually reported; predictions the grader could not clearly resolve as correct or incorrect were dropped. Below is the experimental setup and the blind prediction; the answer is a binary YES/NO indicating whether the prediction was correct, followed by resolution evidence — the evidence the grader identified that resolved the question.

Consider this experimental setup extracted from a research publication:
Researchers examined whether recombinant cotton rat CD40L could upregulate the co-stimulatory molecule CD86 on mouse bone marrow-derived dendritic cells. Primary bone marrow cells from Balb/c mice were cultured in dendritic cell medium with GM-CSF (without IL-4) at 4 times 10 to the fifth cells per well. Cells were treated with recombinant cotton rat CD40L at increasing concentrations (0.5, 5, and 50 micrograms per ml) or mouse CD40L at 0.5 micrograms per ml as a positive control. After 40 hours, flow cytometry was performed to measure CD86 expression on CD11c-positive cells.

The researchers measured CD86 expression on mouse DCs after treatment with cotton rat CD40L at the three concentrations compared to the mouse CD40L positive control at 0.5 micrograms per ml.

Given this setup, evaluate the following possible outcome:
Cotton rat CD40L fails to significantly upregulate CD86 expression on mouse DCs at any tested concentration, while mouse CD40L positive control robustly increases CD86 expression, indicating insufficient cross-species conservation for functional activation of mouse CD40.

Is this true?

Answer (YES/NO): NO